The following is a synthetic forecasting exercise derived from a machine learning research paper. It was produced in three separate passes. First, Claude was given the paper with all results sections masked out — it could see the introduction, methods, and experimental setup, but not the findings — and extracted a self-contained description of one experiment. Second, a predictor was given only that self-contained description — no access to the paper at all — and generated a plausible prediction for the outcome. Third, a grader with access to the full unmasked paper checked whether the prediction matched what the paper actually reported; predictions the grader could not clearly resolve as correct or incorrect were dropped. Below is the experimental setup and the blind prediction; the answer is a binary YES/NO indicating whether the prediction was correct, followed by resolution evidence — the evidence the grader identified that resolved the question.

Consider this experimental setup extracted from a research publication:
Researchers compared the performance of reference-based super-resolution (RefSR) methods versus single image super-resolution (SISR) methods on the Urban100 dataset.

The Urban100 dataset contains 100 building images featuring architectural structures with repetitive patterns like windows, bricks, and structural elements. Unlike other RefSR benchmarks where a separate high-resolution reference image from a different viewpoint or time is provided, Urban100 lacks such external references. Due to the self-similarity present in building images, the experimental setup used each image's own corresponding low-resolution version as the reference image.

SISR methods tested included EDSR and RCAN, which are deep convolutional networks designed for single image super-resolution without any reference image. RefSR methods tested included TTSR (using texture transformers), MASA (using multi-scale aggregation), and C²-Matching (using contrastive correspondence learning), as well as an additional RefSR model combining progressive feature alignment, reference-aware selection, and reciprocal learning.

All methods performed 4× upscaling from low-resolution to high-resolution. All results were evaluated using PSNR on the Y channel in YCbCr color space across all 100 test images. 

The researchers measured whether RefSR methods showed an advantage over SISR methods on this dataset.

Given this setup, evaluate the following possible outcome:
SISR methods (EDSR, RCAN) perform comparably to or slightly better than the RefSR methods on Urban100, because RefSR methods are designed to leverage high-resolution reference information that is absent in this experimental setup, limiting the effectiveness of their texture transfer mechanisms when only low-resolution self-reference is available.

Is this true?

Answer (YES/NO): YES